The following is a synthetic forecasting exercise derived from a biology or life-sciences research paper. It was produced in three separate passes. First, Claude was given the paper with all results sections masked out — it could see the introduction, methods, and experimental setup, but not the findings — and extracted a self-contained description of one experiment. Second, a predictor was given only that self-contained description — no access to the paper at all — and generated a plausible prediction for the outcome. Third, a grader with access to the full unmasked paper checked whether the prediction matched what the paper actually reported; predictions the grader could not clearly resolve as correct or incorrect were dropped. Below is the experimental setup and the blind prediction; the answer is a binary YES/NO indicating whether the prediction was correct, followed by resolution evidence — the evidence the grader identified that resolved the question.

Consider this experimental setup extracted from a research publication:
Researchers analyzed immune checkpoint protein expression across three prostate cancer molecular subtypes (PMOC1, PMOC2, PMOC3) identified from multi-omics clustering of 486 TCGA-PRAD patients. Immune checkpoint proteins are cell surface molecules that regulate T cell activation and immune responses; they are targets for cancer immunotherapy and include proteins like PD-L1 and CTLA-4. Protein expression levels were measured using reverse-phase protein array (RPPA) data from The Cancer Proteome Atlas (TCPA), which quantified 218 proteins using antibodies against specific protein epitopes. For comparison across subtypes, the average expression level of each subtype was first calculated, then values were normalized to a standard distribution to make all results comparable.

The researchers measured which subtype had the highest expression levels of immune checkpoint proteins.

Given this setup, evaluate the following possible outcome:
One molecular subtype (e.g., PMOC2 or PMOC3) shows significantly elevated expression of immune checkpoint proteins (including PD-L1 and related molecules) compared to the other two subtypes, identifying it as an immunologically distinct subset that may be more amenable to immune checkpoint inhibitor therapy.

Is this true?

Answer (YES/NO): NO